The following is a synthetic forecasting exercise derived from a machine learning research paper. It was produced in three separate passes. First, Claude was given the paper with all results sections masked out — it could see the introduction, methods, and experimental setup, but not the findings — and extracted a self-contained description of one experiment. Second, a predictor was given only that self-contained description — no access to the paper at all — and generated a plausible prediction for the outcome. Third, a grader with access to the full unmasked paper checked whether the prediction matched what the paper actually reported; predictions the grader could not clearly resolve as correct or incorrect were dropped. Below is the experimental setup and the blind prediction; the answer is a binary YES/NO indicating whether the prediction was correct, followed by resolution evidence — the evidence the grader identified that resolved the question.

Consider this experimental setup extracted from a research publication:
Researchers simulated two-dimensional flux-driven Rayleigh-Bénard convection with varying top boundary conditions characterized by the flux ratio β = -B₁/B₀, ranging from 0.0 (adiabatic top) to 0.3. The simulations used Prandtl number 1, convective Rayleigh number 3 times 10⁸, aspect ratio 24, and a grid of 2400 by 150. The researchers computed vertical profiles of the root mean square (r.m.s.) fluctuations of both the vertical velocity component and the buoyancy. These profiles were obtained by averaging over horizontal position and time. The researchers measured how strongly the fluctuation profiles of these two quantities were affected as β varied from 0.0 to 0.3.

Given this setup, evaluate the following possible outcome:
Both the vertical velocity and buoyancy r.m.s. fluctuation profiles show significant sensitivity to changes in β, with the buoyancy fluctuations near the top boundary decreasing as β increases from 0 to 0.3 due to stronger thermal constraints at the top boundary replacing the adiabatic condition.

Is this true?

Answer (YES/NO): NO